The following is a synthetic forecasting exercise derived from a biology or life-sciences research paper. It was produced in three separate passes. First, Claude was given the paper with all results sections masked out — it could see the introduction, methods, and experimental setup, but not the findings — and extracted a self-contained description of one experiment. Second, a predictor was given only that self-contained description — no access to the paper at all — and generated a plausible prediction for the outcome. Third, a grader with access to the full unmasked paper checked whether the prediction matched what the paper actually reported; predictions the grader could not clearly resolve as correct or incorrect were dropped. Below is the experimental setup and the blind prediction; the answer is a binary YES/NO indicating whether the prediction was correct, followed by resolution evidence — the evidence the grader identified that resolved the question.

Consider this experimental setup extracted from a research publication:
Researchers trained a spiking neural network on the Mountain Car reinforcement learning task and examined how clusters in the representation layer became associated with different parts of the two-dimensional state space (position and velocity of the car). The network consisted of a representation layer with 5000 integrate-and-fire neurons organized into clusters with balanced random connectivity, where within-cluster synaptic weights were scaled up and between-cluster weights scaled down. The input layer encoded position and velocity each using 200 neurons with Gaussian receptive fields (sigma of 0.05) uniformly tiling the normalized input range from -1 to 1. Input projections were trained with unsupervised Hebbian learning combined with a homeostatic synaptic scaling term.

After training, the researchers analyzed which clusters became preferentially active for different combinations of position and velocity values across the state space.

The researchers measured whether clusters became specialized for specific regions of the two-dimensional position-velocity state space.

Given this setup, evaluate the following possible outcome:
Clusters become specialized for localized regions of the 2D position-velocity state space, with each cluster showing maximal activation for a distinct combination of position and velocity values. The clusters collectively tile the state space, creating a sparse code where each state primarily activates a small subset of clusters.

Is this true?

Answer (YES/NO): NO